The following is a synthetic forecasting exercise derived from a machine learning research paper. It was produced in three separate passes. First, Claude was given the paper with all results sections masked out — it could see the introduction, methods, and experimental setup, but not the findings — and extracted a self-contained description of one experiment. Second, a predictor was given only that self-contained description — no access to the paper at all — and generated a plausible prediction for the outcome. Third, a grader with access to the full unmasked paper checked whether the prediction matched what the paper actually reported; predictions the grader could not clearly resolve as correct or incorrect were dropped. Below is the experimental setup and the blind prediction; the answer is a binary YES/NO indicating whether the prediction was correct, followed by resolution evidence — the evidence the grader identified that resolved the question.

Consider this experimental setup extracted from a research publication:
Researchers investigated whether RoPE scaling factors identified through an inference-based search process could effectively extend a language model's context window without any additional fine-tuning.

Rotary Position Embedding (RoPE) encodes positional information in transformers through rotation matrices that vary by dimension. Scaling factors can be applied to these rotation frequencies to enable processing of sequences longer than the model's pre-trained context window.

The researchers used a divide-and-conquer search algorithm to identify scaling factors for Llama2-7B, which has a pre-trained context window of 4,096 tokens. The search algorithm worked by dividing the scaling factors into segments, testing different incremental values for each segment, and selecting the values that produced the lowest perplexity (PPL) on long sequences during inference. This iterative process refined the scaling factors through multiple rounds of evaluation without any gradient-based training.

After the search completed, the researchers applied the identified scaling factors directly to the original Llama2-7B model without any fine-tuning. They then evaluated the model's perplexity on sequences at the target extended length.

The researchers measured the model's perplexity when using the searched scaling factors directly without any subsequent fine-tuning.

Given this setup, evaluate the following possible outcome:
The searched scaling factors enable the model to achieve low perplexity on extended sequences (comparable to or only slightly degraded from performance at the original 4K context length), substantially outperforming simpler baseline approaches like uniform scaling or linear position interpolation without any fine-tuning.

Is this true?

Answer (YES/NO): NO